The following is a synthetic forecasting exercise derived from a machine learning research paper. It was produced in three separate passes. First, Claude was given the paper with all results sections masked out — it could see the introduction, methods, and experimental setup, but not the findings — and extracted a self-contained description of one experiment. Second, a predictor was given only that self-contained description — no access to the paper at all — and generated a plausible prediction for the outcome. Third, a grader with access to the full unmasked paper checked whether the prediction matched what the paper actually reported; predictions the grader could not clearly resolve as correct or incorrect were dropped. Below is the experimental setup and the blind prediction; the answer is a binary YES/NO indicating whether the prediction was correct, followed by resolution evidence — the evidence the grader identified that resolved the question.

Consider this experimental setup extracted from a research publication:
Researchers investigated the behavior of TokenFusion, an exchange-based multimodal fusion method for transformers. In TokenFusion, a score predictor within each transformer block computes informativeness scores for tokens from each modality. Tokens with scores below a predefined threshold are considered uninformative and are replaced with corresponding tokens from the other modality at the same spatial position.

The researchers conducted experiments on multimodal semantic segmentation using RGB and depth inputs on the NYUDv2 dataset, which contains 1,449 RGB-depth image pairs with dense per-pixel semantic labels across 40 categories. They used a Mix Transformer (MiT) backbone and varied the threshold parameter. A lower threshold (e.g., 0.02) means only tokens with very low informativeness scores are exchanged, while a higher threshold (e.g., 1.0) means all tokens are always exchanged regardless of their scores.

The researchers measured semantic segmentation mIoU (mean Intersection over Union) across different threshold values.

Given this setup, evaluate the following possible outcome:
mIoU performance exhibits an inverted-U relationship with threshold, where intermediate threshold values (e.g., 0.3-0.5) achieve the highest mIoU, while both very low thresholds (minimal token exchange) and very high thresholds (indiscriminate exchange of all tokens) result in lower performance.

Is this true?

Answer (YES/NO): NO